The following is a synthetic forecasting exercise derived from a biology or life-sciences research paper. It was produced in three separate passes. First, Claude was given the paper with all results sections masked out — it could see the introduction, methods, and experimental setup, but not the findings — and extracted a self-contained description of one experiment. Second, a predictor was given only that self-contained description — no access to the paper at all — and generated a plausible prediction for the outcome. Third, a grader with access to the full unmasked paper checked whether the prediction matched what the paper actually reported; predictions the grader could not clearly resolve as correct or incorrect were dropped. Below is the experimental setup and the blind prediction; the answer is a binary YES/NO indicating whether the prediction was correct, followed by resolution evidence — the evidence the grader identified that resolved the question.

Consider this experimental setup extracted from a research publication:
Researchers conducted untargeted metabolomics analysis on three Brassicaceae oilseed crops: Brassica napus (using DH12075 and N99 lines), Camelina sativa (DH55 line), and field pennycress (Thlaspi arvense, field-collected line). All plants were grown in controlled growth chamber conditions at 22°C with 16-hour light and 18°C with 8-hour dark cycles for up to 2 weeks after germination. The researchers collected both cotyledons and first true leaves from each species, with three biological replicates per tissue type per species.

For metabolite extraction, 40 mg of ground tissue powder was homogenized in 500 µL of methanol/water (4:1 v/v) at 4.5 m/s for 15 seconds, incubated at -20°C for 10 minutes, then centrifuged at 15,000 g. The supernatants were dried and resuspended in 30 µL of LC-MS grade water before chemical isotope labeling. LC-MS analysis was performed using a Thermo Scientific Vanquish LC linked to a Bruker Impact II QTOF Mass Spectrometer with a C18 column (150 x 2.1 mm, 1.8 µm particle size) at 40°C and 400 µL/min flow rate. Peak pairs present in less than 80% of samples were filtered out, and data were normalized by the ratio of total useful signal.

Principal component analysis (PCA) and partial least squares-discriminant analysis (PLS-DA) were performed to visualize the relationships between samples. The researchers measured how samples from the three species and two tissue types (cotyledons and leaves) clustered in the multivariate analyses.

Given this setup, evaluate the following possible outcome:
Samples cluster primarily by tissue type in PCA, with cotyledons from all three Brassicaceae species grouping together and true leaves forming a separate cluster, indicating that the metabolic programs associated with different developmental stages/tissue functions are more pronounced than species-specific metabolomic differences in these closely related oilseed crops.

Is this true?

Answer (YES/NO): NO